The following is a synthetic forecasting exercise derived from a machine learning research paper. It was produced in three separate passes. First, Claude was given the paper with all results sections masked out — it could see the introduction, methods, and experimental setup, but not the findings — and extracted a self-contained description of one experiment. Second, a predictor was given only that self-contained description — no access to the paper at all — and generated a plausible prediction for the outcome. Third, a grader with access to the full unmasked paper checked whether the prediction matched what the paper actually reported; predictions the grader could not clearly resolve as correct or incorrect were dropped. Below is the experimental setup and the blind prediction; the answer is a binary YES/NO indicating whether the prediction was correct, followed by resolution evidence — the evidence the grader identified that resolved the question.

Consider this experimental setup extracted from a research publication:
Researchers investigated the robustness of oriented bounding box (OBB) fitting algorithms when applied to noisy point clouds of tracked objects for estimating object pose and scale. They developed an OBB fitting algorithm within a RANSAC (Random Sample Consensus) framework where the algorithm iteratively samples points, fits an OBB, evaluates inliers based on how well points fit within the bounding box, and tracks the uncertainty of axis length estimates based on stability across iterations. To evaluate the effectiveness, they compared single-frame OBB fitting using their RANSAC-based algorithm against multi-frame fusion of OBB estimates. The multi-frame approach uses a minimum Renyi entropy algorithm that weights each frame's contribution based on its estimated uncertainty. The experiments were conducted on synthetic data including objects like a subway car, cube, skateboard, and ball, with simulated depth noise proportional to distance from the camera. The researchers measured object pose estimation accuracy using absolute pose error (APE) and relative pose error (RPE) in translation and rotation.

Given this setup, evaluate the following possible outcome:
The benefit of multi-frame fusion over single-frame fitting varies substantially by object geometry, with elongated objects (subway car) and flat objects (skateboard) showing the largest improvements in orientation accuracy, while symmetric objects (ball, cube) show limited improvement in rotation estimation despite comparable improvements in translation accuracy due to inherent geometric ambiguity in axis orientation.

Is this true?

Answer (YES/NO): NO